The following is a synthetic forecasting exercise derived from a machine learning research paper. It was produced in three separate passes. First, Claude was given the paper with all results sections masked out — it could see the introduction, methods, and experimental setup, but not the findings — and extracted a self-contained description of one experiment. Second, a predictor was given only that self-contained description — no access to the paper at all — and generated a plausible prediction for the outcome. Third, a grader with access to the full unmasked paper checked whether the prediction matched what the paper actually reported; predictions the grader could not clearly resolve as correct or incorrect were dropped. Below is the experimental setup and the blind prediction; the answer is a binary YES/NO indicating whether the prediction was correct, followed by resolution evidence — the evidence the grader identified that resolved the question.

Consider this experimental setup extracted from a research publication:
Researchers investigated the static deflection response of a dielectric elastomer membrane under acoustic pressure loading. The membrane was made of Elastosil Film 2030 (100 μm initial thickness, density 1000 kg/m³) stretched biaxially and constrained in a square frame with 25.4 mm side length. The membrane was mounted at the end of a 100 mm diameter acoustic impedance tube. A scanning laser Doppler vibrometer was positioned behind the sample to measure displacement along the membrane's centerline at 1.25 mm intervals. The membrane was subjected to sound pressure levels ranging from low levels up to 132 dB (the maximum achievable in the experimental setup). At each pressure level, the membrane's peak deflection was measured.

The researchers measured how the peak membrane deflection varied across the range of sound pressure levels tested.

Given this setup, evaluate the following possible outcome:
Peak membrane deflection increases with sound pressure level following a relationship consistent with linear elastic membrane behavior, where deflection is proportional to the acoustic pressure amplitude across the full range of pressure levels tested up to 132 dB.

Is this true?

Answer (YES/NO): YES